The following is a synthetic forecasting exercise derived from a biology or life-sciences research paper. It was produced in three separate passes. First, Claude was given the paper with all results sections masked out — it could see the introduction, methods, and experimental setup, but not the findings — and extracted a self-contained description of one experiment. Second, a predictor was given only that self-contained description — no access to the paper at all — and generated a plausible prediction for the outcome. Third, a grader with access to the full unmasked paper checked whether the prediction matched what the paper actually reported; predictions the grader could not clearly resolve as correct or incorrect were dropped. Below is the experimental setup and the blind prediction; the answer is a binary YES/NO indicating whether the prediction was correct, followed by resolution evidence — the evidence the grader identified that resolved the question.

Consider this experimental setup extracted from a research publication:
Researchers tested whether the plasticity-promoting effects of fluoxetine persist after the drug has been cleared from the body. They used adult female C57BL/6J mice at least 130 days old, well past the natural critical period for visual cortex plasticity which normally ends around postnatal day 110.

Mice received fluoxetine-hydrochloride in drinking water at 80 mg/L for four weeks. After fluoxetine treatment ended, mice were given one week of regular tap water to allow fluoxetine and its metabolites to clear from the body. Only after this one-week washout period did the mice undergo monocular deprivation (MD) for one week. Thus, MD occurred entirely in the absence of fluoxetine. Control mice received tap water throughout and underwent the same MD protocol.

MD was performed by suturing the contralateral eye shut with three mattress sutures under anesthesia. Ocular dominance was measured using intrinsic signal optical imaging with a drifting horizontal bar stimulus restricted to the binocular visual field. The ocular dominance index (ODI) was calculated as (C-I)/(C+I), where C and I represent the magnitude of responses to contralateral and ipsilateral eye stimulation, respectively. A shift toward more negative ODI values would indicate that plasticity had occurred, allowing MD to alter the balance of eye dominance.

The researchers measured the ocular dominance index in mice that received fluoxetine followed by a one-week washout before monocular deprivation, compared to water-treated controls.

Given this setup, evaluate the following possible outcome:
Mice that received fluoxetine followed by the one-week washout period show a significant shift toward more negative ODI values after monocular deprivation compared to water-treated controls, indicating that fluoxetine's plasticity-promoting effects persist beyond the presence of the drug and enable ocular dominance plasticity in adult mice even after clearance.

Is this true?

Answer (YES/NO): NO